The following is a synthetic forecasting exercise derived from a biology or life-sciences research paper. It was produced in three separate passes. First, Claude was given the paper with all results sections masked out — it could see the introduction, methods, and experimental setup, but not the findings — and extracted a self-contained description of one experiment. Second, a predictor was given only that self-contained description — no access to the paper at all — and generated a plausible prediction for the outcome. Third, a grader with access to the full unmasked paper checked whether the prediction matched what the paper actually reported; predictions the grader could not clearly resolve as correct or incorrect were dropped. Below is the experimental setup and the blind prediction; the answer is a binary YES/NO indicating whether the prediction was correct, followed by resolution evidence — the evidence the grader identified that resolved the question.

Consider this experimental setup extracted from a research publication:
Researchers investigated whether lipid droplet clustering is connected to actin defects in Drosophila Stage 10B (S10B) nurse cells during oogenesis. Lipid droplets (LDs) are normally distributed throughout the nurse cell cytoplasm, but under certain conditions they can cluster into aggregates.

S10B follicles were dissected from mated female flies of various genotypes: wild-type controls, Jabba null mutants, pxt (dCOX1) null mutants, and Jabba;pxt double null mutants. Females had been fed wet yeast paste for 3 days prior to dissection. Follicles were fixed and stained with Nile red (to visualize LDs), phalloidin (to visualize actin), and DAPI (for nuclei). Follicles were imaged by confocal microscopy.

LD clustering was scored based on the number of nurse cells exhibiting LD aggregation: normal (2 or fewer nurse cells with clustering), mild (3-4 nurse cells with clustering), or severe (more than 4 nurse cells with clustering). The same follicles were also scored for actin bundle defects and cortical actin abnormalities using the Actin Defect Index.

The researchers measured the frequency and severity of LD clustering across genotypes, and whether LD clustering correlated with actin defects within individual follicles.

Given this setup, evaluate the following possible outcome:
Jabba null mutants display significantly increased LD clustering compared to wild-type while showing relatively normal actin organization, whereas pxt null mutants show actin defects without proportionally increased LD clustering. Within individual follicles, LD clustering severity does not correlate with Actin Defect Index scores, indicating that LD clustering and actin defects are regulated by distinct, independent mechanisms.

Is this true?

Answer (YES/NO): NO